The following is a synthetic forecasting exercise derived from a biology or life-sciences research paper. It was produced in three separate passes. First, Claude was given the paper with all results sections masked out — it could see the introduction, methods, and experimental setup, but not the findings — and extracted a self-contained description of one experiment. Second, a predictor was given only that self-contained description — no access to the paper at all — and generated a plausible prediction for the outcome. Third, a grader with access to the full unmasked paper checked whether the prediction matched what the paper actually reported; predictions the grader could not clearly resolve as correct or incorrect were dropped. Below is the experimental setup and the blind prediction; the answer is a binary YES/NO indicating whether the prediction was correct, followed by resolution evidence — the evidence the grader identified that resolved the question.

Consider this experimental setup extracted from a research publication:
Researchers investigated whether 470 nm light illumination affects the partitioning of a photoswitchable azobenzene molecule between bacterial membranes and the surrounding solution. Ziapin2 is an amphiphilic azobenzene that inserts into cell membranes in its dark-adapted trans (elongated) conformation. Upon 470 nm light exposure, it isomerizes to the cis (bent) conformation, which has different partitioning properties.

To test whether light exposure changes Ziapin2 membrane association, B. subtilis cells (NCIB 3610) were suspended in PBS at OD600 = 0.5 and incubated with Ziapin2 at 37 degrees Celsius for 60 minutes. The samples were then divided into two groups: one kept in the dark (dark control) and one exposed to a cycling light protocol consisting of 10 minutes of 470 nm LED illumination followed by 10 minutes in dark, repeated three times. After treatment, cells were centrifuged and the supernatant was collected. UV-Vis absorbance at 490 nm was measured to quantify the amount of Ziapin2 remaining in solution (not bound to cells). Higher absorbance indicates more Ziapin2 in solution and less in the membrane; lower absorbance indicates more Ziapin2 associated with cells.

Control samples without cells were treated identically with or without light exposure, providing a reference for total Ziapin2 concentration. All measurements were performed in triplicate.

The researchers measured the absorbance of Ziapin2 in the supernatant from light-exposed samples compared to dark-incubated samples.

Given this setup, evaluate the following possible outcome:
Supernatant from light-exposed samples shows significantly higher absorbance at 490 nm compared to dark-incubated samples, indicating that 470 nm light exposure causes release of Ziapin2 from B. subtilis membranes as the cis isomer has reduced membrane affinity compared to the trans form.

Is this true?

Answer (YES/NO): NO